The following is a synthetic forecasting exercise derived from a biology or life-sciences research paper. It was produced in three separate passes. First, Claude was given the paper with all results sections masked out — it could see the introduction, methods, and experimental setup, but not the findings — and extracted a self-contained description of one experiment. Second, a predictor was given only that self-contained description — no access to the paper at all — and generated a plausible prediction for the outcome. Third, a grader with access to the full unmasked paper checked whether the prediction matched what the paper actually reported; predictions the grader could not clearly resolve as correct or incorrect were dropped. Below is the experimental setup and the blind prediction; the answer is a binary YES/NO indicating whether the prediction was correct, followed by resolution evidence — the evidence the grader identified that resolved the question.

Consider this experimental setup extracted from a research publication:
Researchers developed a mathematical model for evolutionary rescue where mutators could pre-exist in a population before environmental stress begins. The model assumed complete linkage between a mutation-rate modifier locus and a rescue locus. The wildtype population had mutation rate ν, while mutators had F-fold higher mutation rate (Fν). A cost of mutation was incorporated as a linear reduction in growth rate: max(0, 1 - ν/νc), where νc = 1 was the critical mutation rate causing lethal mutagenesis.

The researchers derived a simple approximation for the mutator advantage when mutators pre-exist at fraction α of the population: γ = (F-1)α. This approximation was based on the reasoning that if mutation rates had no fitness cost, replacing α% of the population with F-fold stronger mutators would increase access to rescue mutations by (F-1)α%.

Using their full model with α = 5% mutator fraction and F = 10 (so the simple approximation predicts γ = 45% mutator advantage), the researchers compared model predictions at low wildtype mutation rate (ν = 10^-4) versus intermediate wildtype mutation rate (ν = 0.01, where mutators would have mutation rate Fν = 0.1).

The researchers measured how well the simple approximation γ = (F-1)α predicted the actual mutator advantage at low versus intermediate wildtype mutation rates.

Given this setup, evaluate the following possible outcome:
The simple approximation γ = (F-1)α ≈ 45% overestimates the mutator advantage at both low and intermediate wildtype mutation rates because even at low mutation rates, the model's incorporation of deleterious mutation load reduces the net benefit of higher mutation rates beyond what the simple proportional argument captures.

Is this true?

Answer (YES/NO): NO